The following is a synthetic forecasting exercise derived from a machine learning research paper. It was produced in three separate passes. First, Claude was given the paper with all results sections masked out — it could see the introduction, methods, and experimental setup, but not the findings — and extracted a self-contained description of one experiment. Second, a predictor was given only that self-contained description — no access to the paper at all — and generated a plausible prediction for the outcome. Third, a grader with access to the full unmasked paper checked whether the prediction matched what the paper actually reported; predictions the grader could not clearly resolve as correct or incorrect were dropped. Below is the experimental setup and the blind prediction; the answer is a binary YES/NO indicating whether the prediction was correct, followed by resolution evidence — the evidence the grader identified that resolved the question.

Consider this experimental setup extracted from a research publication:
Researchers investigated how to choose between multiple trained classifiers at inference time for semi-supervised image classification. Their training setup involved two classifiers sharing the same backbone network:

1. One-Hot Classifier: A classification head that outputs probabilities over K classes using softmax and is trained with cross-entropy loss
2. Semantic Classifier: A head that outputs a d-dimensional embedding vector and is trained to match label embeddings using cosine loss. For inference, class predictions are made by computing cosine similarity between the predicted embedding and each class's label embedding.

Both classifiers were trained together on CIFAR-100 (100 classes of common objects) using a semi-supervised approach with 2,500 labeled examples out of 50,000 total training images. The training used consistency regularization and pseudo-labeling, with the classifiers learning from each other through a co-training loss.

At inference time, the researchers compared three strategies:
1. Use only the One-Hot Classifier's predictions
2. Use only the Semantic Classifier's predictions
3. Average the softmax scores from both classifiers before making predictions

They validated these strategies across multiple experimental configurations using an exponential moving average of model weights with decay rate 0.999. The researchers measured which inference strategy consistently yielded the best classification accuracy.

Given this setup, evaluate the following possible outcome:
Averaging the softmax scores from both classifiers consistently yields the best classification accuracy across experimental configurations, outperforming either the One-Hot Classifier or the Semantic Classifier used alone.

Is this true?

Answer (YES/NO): NO